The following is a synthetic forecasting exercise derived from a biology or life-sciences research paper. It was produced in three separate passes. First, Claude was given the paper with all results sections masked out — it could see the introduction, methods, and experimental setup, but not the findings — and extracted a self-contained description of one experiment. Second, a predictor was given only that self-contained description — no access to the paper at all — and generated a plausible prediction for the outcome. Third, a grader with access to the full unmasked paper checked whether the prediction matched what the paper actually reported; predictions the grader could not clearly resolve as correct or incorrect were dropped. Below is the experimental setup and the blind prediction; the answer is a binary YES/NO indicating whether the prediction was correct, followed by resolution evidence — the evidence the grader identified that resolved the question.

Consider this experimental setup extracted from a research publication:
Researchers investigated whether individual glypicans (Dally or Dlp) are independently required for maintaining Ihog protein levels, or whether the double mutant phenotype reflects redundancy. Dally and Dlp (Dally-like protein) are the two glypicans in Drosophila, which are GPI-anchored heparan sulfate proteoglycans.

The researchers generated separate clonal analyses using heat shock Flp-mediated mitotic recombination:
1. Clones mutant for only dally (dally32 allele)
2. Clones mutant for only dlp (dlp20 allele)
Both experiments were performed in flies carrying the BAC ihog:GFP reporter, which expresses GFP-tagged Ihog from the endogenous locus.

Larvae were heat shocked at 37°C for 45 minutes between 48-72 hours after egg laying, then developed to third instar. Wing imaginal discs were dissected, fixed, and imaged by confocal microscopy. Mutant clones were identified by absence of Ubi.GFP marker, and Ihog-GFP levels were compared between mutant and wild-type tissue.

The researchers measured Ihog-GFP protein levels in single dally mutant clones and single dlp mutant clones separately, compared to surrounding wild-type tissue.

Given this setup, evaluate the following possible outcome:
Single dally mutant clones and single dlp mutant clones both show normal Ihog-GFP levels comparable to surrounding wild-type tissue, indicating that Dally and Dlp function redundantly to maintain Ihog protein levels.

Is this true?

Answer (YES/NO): YES